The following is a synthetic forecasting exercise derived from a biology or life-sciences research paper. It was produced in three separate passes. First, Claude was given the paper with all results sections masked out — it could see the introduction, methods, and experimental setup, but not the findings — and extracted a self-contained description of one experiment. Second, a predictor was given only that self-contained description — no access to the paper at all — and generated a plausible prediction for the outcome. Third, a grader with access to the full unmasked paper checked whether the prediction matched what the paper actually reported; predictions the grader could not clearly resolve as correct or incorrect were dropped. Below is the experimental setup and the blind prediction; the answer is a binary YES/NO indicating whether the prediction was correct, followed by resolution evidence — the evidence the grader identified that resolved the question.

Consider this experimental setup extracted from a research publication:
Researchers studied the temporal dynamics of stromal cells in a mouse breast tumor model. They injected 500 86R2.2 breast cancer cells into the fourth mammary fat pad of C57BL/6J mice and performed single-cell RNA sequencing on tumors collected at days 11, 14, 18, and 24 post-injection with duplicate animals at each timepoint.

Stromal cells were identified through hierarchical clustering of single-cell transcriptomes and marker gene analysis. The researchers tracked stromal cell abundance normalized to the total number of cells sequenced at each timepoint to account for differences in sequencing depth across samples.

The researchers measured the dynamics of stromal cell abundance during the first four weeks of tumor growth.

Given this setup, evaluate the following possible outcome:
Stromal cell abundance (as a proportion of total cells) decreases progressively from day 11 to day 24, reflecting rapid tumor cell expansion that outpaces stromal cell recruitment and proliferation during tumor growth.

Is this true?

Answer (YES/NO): YES